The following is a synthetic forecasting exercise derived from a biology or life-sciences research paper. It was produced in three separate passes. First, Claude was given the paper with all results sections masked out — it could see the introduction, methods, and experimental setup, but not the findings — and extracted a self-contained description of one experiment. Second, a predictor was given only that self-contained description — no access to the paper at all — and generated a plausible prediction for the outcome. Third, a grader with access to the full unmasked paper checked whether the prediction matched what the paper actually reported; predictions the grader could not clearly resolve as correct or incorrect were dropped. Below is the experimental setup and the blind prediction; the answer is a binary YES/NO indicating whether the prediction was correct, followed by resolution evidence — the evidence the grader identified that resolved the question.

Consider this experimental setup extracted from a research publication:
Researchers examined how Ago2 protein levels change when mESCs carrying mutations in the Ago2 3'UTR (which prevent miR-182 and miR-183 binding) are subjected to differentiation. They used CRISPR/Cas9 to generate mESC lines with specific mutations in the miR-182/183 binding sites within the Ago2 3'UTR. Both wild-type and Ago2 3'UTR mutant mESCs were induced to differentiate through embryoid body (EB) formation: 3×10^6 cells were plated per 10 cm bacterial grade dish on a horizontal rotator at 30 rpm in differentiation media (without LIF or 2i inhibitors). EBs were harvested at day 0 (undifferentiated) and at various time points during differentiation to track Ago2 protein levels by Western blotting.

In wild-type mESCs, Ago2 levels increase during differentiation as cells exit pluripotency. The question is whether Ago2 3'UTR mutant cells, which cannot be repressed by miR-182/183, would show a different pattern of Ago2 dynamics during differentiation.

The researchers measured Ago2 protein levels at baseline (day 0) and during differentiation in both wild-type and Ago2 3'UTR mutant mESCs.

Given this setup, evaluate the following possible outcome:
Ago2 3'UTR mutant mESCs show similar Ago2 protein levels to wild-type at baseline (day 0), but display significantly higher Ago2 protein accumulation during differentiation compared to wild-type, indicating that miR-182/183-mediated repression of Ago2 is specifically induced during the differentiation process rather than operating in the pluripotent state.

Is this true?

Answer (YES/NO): NO